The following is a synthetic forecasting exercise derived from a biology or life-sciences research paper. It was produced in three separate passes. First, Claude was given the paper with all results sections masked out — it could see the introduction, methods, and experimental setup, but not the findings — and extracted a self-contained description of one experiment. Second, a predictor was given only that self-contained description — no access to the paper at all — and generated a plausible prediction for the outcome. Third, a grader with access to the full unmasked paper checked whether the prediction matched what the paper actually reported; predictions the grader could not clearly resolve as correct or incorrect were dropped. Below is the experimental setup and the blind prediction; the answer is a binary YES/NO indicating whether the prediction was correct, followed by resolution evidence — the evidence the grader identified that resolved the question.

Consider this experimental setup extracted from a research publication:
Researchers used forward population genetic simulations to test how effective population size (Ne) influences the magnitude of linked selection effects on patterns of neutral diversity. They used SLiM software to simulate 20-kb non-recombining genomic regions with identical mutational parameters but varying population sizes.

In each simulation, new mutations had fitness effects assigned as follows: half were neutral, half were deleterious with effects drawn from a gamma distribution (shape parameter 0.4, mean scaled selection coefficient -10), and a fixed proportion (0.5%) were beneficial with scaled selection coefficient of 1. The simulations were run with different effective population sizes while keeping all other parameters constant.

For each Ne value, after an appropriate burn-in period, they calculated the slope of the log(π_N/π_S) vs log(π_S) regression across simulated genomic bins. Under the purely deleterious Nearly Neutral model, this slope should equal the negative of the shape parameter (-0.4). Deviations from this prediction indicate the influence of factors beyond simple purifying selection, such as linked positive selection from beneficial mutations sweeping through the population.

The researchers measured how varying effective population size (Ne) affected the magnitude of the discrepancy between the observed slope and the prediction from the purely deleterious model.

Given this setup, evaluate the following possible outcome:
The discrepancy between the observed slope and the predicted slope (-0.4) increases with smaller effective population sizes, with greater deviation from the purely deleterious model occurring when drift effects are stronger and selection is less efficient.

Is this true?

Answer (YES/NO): NO